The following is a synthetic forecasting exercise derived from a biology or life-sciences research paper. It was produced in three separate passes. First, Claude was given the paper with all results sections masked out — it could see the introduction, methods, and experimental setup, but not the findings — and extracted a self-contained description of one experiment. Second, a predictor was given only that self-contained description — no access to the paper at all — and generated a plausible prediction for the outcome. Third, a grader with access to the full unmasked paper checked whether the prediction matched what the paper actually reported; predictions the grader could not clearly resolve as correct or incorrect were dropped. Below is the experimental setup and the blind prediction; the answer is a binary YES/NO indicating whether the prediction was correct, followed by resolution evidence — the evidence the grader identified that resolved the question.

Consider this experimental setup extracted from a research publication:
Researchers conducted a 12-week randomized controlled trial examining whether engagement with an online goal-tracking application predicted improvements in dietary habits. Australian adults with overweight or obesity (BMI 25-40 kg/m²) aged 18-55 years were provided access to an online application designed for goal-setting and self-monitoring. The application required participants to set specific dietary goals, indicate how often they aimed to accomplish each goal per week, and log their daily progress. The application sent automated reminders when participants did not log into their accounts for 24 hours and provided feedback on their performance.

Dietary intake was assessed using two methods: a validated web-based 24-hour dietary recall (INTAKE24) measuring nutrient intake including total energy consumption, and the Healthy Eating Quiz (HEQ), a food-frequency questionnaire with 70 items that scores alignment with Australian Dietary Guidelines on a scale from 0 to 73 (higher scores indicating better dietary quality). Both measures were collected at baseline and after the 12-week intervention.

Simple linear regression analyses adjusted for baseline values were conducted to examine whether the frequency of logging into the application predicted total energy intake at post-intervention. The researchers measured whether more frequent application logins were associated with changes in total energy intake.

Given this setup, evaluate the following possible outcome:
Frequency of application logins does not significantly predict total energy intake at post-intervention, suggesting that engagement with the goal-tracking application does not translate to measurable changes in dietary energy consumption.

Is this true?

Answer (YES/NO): YES